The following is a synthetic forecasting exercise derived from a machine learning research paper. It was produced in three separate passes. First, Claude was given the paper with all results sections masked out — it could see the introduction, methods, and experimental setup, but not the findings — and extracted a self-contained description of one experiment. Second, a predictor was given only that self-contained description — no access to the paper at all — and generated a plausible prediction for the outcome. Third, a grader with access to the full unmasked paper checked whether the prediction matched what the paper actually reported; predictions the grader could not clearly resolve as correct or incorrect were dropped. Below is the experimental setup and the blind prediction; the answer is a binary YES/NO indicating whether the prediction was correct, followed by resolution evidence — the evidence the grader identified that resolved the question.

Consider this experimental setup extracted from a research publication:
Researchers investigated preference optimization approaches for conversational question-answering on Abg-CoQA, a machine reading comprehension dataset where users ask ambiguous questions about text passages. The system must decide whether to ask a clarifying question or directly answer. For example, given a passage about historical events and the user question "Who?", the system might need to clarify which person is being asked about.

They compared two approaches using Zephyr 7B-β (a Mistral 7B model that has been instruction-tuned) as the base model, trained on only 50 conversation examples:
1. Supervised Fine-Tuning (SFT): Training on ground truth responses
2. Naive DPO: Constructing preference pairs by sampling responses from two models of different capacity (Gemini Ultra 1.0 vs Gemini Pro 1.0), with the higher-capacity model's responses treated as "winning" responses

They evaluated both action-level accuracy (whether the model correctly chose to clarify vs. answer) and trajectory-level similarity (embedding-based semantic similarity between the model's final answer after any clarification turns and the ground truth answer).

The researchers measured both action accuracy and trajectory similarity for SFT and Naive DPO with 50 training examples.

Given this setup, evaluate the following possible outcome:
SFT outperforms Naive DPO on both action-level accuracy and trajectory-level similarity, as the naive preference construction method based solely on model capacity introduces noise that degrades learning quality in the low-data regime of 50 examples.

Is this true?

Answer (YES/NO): NO